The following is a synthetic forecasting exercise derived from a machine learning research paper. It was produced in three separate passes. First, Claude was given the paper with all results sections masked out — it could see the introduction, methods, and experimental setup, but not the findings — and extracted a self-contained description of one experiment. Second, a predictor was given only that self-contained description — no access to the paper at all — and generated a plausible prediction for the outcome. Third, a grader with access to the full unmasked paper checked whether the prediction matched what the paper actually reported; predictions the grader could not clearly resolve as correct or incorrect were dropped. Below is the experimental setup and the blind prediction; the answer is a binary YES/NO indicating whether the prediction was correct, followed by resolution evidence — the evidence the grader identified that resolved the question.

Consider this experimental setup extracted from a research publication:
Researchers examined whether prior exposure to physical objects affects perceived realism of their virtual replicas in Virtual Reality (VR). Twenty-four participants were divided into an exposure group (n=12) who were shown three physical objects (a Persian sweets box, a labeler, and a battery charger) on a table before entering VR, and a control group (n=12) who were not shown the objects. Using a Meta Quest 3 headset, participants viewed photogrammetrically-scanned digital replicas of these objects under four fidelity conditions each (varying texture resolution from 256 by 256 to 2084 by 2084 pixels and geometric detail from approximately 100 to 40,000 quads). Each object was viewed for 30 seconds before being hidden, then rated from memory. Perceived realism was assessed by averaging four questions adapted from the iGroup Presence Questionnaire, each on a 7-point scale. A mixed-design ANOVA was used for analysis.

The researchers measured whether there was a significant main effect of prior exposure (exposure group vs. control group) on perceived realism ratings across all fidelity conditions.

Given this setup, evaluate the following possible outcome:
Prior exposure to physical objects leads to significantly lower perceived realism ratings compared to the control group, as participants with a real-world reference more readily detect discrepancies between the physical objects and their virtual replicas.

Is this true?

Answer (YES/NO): NO